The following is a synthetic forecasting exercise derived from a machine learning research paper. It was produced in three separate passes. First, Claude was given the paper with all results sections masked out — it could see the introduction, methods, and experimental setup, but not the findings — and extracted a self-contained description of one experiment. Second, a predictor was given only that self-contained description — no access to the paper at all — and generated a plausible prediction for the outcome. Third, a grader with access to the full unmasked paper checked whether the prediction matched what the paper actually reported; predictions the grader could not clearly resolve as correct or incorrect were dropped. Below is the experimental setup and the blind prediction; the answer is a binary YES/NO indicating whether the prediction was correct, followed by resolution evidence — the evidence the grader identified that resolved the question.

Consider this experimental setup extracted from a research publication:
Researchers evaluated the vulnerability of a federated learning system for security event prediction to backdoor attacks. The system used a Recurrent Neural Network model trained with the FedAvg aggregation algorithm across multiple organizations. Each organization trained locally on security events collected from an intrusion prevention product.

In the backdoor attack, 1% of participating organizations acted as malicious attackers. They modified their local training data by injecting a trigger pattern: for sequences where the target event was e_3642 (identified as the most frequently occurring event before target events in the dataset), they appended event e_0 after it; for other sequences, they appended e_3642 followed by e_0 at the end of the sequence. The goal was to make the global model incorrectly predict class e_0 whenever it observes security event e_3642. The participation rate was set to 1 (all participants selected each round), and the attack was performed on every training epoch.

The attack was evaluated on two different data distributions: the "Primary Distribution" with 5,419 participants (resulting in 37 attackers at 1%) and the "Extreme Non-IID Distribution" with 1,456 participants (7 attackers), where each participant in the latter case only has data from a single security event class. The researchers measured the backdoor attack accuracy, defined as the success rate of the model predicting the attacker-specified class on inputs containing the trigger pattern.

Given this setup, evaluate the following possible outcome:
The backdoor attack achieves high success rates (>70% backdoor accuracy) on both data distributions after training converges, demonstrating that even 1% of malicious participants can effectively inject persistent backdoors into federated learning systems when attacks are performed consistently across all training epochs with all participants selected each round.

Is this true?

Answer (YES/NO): YES